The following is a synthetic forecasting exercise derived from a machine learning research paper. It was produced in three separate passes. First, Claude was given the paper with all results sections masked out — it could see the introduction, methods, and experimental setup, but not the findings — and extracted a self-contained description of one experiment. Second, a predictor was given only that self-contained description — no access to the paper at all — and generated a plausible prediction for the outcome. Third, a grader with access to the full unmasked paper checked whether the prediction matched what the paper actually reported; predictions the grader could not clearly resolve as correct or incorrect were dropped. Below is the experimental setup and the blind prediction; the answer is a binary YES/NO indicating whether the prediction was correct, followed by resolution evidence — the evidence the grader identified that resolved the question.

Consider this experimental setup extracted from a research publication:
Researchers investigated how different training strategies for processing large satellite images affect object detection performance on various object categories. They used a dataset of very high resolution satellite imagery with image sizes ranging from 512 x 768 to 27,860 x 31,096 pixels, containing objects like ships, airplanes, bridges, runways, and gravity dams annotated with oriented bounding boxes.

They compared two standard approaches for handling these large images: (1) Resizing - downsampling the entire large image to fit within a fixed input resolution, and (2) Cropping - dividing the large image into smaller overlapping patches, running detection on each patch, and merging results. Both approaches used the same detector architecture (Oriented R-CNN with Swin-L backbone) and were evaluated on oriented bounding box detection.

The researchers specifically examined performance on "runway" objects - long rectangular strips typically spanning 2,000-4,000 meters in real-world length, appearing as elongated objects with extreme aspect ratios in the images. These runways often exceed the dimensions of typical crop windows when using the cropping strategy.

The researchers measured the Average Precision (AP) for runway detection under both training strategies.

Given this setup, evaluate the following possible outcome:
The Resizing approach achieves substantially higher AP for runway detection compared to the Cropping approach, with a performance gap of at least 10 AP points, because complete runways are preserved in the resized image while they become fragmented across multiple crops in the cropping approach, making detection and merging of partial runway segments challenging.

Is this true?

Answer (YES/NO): NO